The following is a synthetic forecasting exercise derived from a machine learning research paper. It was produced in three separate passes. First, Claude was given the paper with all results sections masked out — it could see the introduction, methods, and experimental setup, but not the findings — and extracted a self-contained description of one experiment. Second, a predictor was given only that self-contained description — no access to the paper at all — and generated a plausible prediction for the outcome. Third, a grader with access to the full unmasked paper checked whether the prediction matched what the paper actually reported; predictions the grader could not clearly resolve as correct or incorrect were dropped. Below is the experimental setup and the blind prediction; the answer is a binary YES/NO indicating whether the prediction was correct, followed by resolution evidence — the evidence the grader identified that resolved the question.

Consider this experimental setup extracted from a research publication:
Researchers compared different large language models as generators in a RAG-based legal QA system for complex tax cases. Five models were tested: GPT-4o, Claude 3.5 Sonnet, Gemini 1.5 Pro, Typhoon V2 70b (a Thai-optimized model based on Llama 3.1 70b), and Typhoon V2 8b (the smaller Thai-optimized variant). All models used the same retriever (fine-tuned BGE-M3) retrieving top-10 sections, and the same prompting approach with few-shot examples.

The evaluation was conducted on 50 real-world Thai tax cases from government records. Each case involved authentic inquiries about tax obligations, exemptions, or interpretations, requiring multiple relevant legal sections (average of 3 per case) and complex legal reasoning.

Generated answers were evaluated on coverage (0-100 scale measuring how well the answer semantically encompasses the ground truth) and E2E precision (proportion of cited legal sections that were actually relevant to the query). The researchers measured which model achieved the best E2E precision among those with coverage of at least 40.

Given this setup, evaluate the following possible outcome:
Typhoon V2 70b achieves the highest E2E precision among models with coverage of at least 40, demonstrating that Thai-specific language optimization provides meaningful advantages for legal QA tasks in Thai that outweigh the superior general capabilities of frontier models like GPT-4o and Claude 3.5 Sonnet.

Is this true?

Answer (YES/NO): YES